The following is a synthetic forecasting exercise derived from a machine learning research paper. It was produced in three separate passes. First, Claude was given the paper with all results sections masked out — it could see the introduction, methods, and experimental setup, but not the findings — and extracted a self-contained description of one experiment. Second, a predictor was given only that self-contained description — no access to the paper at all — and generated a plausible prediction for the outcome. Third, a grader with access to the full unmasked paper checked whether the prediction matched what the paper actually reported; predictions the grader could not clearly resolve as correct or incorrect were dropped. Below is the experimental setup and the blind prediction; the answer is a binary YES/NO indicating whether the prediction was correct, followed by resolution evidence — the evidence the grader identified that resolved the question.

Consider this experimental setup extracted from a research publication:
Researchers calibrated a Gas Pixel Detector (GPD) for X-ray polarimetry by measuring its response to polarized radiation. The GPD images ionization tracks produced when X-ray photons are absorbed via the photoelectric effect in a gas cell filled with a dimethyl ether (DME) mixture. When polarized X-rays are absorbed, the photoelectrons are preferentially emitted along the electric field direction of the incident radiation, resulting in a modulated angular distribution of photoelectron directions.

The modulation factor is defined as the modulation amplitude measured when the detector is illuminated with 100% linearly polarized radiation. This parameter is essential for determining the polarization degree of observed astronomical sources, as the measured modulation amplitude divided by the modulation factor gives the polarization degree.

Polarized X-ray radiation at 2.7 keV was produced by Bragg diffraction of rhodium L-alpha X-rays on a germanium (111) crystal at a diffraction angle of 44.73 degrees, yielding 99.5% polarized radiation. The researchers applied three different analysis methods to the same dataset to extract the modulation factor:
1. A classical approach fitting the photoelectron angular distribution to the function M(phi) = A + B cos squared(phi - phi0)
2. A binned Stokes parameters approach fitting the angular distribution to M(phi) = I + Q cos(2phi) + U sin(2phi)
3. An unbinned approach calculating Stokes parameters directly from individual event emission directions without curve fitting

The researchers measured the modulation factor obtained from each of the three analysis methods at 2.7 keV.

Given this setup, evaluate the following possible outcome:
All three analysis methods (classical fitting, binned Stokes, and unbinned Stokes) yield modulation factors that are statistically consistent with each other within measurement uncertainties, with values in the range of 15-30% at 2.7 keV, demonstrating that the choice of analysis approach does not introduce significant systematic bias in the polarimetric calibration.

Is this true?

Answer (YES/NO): YES